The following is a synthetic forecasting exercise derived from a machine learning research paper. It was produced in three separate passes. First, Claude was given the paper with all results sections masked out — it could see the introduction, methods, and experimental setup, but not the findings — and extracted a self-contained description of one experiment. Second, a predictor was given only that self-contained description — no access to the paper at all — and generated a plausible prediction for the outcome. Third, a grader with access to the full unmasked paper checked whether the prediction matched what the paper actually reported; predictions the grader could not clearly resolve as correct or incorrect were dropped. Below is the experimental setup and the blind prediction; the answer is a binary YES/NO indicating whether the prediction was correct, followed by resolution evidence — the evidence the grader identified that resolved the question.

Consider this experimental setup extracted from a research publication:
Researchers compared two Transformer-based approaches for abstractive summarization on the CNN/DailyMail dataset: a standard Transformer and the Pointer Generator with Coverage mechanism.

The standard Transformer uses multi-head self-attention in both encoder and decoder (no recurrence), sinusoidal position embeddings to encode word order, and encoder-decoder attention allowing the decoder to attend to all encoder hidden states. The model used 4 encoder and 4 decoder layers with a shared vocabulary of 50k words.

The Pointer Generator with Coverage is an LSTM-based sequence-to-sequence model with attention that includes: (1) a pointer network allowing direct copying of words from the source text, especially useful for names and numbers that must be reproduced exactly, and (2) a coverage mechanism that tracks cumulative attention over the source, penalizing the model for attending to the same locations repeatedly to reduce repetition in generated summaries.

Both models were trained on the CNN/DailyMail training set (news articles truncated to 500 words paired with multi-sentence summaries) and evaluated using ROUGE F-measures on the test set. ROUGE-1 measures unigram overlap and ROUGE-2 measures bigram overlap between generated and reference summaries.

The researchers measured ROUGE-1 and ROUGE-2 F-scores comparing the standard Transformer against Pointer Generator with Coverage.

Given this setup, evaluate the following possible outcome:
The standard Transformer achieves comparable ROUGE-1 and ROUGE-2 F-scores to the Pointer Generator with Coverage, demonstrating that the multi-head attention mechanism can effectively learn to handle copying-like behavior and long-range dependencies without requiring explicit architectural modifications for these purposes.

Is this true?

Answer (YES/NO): YES